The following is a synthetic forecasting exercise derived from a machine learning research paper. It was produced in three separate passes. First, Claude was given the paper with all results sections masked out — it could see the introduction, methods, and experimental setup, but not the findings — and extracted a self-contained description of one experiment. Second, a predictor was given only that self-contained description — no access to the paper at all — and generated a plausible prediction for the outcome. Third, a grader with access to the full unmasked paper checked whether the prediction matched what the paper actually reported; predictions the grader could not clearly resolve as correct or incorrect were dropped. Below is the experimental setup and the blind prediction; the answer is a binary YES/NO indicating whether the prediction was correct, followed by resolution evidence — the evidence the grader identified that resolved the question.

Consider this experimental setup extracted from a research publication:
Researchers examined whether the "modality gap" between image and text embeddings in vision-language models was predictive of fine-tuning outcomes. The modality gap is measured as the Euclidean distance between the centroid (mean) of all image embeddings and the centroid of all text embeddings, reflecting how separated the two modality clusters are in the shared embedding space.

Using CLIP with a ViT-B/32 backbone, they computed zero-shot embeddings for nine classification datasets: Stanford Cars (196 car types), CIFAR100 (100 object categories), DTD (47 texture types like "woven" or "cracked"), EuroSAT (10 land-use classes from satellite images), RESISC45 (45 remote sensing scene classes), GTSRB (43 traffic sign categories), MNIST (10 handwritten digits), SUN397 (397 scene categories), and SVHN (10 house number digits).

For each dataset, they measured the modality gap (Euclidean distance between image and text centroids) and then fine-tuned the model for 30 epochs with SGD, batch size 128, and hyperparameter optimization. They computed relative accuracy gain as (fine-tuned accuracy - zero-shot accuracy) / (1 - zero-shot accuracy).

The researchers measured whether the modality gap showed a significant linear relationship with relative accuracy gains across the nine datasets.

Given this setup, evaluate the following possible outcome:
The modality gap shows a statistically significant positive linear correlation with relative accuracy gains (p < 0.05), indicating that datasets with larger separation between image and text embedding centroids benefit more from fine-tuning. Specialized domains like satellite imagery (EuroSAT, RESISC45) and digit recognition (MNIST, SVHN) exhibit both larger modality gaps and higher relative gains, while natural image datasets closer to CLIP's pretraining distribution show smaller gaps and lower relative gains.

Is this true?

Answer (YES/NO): NO